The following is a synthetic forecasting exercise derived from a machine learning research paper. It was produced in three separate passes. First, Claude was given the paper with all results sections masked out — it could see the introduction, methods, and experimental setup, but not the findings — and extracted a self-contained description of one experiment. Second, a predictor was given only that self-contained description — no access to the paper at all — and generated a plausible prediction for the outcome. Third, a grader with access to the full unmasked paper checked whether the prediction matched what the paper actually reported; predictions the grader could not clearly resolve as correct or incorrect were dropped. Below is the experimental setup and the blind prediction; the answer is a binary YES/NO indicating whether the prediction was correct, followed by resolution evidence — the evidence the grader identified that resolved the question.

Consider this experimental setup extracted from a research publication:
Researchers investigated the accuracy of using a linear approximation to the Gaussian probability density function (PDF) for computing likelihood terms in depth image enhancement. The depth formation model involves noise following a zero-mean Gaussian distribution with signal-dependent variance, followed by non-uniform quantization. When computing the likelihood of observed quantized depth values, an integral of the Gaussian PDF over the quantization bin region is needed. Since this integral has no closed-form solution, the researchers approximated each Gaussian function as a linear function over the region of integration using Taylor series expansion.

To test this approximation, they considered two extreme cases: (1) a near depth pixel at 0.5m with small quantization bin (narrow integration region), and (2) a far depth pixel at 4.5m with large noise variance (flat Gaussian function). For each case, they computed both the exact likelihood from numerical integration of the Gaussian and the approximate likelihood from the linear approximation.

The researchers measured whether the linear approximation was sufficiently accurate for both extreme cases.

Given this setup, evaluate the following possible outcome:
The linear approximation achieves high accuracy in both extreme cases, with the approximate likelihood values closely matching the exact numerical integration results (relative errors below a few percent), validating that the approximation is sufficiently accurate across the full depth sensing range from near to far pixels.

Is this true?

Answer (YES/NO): NO